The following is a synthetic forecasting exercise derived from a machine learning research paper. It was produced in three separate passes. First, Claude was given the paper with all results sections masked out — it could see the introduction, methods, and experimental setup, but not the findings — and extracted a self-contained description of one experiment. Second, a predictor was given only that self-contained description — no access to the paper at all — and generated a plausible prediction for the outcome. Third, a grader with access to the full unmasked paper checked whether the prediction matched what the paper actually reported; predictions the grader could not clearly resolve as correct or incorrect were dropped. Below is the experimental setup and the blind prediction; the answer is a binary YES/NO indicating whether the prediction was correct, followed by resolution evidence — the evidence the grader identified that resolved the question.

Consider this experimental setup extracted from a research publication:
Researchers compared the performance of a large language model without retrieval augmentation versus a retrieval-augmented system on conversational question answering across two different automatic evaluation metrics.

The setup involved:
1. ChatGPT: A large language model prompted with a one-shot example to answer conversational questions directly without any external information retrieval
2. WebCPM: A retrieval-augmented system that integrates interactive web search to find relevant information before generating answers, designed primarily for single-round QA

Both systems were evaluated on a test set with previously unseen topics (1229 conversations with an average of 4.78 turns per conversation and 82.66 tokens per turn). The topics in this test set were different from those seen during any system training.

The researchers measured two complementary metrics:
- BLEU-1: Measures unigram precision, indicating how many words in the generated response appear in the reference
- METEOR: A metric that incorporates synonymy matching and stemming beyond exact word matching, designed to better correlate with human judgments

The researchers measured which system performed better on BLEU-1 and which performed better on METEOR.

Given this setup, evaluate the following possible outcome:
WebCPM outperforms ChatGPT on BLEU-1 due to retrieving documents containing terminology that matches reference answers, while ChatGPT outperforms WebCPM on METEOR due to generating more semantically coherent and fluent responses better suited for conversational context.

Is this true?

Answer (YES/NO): YES